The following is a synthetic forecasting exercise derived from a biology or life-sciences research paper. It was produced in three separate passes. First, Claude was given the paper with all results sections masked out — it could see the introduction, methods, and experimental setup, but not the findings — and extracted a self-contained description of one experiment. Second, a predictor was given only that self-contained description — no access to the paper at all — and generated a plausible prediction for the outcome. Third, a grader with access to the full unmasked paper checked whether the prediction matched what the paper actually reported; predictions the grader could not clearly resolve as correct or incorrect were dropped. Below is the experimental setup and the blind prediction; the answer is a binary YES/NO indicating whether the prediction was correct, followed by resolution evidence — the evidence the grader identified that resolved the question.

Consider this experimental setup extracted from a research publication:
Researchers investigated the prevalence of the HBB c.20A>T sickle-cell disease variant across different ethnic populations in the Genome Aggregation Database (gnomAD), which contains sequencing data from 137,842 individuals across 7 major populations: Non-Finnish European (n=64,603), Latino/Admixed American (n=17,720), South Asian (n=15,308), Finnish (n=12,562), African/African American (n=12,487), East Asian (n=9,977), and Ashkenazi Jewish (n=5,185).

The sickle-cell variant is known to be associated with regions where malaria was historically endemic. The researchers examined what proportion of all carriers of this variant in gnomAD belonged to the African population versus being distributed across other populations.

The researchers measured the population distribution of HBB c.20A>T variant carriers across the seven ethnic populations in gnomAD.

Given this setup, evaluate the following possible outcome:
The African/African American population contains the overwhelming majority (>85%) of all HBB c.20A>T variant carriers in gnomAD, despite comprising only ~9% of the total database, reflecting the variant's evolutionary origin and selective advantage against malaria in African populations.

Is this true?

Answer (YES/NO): YES